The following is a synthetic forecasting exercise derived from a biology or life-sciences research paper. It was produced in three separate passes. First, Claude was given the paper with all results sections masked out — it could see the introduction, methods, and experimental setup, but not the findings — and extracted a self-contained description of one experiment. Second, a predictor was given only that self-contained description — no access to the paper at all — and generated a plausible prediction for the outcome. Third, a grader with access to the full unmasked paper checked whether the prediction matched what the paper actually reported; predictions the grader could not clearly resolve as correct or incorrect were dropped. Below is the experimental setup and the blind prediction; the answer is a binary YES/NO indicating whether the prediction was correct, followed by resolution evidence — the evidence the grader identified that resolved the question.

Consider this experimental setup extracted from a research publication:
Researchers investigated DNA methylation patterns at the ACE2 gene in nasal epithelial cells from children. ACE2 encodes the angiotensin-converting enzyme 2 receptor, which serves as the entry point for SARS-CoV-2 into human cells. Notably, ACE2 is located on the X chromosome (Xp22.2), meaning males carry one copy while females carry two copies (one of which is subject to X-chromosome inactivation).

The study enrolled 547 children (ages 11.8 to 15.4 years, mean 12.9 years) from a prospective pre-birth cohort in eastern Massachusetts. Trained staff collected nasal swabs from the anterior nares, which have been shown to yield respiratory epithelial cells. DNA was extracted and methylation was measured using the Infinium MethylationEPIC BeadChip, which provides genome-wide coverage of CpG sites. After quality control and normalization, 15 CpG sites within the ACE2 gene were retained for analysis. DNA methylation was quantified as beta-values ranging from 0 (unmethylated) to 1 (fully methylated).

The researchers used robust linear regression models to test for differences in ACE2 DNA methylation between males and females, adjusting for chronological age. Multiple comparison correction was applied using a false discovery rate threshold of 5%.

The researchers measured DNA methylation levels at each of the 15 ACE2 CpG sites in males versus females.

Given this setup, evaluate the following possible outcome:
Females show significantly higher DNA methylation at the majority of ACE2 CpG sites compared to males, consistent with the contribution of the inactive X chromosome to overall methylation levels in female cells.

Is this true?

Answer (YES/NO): NO